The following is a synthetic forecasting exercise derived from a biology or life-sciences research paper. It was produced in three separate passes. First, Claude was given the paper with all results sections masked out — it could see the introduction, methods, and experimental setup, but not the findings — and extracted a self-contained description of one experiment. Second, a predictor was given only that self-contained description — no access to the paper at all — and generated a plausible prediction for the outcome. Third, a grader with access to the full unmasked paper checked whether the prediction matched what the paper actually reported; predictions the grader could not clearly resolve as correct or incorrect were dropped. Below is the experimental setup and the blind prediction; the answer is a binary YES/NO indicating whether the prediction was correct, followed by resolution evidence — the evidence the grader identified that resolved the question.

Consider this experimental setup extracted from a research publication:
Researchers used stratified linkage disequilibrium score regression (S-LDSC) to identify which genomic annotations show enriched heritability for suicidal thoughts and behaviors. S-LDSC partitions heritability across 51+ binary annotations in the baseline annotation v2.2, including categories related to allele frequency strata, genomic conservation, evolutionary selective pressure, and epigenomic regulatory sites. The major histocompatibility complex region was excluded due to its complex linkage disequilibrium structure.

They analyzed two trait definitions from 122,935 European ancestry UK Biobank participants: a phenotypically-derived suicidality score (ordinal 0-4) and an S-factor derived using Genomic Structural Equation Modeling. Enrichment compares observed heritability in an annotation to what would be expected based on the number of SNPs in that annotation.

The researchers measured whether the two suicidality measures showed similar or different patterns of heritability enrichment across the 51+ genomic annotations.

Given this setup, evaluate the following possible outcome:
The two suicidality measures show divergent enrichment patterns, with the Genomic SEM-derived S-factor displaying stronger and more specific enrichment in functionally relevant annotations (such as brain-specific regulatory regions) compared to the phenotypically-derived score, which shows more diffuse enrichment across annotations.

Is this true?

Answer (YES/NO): NO